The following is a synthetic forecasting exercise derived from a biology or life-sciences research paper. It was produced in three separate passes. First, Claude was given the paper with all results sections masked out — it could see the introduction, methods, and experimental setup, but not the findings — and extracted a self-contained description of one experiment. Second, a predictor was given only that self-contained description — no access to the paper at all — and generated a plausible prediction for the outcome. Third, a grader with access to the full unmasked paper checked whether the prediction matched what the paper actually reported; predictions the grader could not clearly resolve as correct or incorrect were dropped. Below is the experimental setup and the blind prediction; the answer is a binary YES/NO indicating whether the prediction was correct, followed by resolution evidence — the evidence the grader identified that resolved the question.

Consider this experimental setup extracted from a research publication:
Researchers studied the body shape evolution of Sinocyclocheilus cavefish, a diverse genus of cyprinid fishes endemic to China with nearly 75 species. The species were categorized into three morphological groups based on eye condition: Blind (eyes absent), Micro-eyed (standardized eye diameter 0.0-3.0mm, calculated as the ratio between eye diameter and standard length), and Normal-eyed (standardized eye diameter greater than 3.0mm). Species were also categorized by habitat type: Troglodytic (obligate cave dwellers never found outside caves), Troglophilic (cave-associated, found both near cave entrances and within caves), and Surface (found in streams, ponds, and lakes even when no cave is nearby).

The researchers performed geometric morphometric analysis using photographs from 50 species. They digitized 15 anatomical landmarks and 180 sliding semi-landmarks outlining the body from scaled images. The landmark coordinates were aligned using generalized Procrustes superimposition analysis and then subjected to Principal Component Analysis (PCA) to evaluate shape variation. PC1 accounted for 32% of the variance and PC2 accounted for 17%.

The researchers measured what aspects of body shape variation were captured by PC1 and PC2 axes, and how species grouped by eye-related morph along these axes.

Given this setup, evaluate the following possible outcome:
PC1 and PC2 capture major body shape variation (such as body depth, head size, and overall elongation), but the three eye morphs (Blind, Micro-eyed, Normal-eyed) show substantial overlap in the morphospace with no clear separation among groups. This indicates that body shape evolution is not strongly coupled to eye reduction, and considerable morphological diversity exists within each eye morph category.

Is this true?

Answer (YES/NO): NO